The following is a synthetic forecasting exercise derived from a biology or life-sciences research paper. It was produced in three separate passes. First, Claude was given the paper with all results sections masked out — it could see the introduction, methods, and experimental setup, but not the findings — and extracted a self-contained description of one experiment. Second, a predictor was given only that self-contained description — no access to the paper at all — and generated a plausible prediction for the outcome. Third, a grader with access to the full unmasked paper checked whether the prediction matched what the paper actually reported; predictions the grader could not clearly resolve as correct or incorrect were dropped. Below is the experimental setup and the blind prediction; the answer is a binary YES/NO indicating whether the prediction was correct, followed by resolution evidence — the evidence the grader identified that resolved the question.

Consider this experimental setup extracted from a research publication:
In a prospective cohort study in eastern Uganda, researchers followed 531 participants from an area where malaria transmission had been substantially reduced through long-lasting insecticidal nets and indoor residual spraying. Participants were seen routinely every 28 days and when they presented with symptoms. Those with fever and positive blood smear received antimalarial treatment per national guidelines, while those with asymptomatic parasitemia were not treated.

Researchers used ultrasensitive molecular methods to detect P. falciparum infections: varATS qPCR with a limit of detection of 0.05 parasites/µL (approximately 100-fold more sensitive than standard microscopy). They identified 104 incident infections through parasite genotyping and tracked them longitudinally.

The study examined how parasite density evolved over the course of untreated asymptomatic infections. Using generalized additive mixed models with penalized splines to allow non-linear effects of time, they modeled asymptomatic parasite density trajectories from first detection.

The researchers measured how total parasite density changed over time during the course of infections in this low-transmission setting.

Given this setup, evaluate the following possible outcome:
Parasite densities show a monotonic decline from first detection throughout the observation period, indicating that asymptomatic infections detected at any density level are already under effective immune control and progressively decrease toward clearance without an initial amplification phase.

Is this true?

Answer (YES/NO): YES